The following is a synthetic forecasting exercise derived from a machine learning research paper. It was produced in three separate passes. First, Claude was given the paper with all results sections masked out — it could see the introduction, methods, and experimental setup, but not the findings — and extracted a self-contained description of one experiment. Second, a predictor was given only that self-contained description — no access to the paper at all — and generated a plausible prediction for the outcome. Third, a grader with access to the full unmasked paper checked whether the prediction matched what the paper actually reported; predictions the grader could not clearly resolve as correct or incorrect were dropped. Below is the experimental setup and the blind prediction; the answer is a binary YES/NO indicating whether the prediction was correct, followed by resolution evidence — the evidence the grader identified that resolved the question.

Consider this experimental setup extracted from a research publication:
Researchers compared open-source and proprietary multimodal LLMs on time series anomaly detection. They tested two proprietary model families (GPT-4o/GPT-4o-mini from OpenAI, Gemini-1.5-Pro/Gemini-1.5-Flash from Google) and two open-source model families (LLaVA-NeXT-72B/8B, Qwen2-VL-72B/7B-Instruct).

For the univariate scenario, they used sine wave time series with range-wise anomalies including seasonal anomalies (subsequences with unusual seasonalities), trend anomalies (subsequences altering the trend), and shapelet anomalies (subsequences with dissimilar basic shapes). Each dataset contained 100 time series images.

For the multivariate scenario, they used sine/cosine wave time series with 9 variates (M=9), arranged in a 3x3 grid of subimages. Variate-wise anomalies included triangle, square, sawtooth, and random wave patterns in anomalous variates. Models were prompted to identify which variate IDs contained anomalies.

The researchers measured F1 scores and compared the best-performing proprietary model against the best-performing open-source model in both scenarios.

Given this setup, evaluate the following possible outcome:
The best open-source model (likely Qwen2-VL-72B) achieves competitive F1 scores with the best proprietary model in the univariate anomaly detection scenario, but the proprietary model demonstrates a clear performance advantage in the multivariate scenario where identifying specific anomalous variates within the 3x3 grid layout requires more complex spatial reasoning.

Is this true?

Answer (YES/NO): NO